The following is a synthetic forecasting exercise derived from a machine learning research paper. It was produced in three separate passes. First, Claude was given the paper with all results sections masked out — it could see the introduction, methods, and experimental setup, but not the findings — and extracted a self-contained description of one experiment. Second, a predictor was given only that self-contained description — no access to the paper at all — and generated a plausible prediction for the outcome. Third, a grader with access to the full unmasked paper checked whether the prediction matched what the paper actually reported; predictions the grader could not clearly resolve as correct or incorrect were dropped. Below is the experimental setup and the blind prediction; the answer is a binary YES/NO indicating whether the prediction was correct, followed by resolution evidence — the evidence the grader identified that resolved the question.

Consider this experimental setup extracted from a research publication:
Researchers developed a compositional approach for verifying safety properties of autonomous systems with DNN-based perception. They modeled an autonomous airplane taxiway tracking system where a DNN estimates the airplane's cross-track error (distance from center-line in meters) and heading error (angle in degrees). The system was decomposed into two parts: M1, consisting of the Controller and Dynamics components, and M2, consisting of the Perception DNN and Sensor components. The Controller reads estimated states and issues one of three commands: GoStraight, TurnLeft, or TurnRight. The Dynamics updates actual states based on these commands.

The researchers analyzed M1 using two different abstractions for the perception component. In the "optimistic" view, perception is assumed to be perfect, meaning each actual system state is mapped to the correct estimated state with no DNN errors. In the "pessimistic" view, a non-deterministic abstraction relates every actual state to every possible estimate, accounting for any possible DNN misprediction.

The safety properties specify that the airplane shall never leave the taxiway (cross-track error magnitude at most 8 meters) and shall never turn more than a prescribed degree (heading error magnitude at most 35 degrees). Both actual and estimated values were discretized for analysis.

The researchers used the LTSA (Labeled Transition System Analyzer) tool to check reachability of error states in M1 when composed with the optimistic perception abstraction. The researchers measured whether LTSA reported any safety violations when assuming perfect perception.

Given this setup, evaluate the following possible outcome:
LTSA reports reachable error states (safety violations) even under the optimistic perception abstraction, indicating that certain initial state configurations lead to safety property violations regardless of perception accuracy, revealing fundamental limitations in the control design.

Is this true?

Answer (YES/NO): NO